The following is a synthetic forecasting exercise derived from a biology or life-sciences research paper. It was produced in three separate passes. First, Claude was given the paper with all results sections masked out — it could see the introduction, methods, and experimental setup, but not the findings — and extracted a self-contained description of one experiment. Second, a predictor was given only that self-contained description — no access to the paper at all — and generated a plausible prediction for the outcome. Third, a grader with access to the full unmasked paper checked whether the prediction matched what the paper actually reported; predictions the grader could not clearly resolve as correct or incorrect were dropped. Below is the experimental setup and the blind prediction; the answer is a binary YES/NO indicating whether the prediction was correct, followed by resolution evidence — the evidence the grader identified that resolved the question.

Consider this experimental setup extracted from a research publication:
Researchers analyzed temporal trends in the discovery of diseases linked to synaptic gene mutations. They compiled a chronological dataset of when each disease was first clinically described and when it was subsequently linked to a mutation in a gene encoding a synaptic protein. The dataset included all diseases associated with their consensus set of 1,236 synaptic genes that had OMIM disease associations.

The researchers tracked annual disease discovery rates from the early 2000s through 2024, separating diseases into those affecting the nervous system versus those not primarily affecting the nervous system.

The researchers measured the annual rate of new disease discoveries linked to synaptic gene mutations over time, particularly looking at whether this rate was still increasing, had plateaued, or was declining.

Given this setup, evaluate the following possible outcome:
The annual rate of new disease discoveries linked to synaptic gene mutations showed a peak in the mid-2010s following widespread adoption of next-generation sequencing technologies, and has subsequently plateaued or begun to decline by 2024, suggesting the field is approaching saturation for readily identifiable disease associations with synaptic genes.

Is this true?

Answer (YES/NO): NO